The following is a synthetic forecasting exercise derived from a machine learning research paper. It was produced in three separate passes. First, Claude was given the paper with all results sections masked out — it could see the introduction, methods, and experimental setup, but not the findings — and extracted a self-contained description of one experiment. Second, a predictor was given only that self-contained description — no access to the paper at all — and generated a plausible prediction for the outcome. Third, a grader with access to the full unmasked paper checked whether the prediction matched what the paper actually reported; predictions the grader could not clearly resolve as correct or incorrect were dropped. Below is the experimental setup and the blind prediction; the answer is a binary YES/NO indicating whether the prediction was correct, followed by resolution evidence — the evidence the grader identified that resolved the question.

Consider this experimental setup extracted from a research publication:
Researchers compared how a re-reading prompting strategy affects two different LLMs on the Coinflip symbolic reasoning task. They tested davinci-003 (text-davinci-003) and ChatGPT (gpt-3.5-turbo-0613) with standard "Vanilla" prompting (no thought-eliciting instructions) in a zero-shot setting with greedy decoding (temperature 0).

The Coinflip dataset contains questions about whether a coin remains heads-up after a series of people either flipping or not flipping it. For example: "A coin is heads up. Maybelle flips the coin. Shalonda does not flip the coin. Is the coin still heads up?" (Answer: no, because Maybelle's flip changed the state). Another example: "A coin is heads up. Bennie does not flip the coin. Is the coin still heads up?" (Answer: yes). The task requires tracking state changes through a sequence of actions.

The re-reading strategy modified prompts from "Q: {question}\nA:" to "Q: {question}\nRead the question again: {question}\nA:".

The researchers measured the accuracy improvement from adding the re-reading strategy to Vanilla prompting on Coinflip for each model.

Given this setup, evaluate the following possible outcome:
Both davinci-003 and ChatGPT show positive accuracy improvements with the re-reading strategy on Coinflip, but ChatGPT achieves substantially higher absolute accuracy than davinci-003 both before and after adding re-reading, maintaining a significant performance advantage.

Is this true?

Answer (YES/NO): NO